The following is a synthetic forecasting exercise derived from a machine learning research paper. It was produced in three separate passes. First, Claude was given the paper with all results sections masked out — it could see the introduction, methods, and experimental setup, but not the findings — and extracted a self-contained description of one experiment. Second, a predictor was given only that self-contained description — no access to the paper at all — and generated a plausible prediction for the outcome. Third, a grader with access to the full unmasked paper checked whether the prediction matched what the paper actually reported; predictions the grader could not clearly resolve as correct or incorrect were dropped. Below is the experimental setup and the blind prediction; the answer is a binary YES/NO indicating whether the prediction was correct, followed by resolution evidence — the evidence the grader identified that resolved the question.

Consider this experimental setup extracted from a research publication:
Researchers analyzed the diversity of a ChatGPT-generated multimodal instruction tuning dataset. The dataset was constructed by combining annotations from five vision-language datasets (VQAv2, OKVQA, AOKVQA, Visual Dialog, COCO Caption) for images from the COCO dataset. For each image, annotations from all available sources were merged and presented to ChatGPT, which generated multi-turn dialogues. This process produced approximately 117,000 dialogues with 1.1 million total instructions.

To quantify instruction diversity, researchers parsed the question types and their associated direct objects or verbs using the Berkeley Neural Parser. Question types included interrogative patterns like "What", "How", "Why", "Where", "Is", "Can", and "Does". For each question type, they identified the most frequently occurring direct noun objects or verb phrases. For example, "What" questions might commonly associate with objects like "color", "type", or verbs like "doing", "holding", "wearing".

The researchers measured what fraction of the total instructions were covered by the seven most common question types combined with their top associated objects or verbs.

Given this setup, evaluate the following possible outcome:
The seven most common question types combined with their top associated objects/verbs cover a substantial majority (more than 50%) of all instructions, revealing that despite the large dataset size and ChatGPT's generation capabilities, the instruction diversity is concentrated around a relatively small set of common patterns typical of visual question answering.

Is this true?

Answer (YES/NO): NO